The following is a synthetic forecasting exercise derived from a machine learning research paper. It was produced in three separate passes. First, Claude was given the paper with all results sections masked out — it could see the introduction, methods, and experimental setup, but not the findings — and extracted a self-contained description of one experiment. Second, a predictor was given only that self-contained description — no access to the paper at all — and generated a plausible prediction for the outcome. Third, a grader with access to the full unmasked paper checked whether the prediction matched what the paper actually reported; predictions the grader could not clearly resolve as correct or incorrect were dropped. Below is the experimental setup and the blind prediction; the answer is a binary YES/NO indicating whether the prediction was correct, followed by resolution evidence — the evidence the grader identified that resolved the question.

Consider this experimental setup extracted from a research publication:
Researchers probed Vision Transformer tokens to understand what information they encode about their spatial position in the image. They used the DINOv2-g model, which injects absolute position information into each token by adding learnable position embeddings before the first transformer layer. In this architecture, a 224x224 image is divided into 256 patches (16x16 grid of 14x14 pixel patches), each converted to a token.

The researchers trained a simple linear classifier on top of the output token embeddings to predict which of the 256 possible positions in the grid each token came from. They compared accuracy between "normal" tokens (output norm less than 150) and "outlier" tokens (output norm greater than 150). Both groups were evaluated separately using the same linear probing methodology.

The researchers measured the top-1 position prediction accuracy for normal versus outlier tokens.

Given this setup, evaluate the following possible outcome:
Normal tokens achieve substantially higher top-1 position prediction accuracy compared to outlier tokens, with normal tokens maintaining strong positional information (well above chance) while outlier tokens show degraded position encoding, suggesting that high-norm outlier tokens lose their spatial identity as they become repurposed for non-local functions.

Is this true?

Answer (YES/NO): YES